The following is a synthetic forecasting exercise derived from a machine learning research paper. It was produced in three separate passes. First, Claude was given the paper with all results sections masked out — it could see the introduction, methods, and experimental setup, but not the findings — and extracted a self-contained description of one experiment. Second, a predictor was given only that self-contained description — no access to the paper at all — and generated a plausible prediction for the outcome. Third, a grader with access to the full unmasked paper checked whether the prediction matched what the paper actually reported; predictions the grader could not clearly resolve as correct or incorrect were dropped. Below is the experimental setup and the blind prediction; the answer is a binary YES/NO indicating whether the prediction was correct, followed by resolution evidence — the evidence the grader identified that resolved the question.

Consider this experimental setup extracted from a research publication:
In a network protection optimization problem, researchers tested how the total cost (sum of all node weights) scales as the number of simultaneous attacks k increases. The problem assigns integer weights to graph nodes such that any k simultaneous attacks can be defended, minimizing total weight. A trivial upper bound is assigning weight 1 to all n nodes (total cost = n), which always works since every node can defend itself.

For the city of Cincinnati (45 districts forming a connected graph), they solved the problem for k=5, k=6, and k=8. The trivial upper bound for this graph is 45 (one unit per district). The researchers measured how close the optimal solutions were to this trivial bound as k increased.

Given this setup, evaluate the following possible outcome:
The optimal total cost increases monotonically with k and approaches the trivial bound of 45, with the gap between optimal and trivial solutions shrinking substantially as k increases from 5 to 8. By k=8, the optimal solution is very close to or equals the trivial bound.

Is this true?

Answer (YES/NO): YES